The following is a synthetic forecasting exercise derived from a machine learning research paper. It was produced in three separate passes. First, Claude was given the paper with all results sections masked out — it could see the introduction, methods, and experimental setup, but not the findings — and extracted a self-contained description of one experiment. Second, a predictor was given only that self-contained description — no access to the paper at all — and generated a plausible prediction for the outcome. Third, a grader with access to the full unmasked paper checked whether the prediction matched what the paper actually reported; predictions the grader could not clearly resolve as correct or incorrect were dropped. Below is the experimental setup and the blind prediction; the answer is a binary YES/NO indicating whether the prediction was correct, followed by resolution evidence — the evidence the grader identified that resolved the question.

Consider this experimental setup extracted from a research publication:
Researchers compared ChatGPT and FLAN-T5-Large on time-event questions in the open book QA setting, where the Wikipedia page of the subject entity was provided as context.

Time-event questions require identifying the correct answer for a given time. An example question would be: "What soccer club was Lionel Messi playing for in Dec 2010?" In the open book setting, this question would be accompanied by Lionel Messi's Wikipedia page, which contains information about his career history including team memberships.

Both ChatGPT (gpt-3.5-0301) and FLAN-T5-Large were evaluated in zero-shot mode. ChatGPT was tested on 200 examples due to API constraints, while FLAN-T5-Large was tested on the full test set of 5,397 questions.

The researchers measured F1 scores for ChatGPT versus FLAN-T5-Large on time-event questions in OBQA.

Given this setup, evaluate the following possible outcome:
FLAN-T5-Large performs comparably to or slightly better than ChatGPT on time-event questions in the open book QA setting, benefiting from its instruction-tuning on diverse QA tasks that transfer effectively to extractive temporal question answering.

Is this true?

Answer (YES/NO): NO